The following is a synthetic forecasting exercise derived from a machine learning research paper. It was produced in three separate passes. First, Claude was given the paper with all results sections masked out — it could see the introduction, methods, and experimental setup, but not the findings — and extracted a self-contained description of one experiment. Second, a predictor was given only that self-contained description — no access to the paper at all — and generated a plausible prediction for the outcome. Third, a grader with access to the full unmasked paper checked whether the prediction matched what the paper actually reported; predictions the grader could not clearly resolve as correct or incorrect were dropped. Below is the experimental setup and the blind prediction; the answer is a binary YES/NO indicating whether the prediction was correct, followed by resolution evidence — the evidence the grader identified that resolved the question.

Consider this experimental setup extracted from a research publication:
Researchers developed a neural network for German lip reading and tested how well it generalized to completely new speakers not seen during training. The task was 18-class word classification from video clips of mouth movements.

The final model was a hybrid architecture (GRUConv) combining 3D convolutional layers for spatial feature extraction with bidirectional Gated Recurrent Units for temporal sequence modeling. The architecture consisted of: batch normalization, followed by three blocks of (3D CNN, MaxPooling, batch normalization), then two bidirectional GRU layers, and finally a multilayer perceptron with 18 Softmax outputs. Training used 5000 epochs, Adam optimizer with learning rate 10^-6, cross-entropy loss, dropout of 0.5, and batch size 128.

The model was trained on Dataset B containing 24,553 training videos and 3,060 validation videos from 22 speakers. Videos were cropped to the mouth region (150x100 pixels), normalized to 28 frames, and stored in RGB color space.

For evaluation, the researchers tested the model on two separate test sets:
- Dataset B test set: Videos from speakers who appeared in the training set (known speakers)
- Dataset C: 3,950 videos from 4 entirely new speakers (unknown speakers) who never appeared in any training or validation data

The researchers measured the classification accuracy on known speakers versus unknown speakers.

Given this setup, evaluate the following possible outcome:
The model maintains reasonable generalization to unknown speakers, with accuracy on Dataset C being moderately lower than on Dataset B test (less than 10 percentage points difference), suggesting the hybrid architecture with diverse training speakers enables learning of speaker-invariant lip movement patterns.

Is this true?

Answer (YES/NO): NO